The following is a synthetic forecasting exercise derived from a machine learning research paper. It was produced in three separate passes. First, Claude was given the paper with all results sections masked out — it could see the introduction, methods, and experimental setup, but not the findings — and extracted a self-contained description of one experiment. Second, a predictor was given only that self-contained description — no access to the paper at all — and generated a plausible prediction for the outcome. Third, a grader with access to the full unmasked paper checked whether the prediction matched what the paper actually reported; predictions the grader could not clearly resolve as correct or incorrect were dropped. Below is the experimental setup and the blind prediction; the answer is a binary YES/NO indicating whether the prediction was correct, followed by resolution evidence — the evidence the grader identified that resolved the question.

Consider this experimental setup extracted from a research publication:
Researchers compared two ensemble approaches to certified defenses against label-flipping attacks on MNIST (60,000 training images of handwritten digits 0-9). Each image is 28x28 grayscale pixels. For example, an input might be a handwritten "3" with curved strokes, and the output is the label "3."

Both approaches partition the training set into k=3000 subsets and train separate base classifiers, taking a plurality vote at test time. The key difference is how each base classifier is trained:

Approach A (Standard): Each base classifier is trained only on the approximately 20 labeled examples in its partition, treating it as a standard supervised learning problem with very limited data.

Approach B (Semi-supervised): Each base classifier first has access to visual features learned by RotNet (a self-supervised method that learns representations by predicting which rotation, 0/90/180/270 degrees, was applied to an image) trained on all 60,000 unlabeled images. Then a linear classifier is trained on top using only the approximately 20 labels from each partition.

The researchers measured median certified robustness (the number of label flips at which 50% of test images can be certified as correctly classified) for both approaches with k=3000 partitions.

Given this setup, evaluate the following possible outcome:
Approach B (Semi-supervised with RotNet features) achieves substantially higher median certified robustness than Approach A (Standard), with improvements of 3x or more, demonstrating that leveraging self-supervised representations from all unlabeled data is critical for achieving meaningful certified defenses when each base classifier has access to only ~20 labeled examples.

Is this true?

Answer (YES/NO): NO